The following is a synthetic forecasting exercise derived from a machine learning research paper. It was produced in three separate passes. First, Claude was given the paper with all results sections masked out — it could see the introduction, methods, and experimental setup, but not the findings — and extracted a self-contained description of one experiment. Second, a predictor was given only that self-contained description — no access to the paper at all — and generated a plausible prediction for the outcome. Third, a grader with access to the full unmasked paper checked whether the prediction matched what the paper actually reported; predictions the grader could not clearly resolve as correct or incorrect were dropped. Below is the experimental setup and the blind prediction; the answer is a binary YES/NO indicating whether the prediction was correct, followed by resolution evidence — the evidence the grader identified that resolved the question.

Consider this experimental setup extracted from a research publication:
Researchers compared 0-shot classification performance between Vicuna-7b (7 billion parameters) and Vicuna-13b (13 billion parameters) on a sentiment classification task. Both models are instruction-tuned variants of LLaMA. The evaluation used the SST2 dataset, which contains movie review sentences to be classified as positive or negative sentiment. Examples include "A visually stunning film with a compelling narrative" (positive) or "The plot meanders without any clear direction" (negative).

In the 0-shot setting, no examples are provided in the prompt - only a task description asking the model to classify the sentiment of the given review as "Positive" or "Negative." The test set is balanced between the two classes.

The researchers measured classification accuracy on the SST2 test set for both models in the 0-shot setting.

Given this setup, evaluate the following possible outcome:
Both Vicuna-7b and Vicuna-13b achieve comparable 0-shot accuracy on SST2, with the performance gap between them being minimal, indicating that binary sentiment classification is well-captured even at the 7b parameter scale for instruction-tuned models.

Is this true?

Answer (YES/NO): NO